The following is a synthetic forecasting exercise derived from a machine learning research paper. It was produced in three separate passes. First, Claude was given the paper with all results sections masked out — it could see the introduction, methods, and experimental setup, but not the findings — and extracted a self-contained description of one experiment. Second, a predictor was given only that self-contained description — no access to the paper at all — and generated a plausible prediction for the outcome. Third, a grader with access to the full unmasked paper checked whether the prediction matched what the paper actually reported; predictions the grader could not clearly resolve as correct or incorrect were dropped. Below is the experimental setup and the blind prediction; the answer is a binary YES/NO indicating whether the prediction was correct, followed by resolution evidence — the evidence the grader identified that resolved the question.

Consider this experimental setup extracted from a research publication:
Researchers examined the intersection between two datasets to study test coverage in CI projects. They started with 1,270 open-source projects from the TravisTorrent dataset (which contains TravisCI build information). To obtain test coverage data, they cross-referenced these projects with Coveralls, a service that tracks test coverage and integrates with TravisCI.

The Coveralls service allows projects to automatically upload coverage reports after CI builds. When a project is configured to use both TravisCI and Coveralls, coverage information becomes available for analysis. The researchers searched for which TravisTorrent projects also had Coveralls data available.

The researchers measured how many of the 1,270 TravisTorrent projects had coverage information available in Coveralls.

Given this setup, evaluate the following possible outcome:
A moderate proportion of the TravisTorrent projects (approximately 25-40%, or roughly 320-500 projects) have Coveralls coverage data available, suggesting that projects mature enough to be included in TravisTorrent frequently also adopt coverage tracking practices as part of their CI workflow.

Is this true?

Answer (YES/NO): NO